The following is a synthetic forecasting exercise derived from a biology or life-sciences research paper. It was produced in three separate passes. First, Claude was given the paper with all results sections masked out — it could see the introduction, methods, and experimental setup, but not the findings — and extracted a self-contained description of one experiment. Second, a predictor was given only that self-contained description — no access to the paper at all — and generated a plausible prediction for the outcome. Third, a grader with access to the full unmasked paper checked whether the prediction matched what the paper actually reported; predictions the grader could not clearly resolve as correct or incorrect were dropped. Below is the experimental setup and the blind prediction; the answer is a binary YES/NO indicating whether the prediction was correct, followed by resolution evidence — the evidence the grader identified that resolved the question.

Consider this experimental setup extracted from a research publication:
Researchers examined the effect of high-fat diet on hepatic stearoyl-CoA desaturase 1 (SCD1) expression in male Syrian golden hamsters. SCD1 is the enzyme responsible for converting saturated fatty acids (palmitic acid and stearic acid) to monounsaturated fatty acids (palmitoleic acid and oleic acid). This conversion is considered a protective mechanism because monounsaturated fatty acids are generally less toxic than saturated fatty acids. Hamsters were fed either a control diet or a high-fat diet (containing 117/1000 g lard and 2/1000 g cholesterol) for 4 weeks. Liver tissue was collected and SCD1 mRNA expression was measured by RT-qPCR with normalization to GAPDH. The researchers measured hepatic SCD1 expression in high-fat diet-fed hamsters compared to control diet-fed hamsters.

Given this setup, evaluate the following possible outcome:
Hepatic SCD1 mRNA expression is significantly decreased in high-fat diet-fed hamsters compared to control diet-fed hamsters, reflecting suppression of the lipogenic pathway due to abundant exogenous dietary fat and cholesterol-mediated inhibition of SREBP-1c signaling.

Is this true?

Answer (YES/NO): NO